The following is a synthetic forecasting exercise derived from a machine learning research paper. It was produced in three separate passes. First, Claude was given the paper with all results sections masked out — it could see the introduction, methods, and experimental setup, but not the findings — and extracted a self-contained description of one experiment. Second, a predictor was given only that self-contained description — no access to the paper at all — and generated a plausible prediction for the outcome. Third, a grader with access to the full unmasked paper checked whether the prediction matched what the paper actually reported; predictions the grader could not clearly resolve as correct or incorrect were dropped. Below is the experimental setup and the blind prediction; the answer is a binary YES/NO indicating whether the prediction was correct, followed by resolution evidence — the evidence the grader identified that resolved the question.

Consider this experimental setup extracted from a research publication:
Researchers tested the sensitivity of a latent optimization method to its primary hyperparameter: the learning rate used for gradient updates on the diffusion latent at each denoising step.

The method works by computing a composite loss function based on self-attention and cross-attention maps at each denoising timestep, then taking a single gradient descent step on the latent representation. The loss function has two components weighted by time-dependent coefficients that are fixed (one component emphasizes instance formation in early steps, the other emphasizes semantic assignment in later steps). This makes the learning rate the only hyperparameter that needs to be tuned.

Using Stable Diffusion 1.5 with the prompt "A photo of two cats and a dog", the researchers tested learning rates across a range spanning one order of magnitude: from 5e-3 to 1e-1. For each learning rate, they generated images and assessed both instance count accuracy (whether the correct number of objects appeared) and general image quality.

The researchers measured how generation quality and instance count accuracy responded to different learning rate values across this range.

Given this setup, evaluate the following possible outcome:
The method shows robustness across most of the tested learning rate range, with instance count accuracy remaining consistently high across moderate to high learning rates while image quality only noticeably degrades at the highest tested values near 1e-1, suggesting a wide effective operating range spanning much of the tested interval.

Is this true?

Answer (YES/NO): NO